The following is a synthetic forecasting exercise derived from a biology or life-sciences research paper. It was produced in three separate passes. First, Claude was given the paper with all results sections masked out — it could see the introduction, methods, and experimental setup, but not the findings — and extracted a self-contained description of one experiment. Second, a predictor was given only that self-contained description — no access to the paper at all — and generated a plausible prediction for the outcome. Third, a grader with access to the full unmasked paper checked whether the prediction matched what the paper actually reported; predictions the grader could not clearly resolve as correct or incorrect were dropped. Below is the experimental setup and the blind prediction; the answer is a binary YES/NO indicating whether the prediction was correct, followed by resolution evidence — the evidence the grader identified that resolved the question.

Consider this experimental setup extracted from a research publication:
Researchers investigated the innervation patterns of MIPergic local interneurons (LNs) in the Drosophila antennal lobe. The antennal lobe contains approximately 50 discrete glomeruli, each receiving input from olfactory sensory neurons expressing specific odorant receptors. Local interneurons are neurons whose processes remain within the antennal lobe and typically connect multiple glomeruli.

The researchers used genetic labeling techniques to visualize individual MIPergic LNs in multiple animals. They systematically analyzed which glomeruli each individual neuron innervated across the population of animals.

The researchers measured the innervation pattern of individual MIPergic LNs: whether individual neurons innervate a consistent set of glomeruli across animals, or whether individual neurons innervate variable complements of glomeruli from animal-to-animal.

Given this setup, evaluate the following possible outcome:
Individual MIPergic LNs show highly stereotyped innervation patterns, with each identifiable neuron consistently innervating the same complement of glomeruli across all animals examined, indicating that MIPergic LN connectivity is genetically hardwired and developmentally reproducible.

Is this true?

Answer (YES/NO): NO